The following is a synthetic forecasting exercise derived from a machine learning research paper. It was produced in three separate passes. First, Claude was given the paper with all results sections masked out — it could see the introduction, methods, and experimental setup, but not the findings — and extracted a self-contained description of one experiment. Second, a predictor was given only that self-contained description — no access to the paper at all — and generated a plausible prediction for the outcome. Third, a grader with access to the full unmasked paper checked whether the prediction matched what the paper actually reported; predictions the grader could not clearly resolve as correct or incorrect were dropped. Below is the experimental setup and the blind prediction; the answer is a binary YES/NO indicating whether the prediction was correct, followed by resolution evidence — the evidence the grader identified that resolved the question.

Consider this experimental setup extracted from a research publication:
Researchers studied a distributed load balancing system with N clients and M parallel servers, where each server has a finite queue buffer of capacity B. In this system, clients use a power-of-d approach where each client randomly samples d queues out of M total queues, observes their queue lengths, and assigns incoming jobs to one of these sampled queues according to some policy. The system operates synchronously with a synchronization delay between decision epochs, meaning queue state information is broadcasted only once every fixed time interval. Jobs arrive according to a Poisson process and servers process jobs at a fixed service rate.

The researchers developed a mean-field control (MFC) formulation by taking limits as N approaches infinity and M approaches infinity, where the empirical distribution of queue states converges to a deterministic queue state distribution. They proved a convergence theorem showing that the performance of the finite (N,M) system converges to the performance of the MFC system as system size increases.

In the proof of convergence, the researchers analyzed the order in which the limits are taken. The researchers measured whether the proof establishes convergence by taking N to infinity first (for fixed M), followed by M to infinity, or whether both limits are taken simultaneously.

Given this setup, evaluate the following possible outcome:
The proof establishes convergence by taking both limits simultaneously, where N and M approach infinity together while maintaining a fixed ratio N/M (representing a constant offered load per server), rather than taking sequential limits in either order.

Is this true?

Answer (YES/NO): NO